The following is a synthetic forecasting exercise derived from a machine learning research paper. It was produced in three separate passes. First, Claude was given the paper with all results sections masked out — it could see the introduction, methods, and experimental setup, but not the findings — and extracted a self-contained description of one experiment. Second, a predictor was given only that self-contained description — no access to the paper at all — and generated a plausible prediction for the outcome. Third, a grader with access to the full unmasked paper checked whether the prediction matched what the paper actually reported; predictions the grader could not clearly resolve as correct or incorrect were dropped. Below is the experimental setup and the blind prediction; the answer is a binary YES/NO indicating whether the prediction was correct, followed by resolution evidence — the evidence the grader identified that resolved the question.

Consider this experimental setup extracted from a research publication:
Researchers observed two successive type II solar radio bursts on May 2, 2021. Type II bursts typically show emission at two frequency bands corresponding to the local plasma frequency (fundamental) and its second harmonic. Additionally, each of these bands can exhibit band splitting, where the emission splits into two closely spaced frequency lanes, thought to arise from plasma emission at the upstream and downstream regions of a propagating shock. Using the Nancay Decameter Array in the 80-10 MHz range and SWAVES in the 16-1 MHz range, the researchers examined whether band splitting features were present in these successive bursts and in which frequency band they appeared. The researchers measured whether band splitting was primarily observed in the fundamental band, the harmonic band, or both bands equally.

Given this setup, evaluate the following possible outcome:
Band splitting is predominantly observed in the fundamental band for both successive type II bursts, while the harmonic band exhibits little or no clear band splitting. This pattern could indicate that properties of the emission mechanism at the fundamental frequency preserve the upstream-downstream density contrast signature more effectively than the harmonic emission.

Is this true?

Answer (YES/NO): NO